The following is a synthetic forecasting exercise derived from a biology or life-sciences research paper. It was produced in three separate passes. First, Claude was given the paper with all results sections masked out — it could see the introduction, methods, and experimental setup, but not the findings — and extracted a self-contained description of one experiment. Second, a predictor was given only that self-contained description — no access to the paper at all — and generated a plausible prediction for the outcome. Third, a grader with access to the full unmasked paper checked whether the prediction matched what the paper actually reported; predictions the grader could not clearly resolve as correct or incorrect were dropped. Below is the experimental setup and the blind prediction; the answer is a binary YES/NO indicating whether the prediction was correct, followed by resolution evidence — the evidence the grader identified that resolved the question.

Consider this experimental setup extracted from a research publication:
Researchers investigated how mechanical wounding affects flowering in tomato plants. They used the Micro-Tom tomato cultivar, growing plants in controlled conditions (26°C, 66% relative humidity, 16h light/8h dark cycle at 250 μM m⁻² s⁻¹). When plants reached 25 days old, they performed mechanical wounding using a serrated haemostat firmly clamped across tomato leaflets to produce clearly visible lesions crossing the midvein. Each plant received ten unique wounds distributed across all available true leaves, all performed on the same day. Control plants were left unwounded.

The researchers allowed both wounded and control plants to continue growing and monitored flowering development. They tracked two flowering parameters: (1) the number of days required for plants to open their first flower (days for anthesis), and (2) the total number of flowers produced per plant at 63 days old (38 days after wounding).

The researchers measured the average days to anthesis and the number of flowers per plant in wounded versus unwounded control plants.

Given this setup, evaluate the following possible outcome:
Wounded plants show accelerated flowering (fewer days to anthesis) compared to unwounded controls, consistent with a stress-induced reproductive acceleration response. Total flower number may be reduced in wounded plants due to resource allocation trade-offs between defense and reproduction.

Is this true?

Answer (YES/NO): NO